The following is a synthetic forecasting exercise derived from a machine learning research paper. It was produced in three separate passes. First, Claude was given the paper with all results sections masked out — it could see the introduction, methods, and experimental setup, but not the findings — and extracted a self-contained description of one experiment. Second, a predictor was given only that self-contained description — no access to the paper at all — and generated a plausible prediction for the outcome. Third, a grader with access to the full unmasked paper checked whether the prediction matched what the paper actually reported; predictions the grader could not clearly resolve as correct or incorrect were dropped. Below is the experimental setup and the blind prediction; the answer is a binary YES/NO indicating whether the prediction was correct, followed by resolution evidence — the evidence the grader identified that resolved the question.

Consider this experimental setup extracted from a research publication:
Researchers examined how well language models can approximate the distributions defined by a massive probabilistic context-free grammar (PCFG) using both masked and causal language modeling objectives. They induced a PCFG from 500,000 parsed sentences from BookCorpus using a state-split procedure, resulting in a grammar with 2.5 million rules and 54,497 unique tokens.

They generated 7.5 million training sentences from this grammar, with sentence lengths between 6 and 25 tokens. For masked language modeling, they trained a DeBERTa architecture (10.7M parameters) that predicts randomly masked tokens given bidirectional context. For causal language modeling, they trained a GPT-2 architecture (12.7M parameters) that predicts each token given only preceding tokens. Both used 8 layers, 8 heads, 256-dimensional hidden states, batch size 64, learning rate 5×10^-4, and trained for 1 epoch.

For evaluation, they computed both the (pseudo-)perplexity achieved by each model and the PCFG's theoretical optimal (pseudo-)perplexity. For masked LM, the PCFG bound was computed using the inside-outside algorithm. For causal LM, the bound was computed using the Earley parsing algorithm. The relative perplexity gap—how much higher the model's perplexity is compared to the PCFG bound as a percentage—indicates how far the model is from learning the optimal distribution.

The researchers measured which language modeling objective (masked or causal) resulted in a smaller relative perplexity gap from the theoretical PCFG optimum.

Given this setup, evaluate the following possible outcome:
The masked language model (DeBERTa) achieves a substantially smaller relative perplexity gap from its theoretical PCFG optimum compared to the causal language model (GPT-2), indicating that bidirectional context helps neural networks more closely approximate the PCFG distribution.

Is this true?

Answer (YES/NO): NO